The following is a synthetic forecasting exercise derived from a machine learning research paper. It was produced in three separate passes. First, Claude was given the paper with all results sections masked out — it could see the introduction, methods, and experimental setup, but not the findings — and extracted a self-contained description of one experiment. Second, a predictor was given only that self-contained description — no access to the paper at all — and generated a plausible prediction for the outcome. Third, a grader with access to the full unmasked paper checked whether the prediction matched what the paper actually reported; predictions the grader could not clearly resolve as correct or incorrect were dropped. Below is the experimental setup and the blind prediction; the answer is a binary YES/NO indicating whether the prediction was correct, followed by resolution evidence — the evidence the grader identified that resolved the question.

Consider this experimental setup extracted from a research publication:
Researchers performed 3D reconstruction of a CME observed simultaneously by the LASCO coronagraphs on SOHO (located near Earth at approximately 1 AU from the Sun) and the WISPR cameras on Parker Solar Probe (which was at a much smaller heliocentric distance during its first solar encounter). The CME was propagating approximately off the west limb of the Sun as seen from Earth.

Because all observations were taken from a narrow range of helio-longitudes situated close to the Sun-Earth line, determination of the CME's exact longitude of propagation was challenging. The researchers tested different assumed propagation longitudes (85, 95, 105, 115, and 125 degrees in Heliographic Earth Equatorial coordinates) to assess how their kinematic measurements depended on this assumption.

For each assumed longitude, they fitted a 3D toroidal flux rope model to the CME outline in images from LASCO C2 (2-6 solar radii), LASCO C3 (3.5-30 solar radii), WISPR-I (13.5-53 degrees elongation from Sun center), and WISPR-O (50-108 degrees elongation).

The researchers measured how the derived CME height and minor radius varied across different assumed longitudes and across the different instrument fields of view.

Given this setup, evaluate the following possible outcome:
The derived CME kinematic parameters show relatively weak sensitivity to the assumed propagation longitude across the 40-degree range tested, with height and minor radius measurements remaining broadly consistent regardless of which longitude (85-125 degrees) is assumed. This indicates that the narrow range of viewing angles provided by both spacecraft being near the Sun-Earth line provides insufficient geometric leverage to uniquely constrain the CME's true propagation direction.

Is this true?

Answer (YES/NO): NO